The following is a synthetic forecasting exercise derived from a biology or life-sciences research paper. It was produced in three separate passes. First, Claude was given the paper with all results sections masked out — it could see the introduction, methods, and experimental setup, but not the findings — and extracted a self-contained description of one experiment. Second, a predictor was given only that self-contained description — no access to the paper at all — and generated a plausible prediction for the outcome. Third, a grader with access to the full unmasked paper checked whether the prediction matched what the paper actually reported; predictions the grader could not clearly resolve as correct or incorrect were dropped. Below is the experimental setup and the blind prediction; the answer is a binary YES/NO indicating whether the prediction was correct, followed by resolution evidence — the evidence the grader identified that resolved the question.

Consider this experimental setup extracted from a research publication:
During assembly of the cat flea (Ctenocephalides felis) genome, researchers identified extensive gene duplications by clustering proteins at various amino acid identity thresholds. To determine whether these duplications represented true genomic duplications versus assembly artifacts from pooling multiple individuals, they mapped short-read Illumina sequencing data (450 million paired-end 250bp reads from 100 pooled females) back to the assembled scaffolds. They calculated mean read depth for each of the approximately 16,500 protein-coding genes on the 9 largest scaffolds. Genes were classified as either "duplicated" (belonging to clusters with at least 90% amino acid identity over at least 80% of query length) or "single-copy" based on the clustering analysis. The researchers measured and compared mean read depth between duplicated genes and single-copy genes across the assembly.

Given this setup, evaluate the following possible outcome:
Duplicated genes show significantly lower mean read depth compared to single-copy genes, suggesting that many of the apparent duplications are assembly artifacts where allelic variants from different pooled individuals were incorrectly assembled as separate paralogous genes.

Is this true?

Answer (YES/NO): NO